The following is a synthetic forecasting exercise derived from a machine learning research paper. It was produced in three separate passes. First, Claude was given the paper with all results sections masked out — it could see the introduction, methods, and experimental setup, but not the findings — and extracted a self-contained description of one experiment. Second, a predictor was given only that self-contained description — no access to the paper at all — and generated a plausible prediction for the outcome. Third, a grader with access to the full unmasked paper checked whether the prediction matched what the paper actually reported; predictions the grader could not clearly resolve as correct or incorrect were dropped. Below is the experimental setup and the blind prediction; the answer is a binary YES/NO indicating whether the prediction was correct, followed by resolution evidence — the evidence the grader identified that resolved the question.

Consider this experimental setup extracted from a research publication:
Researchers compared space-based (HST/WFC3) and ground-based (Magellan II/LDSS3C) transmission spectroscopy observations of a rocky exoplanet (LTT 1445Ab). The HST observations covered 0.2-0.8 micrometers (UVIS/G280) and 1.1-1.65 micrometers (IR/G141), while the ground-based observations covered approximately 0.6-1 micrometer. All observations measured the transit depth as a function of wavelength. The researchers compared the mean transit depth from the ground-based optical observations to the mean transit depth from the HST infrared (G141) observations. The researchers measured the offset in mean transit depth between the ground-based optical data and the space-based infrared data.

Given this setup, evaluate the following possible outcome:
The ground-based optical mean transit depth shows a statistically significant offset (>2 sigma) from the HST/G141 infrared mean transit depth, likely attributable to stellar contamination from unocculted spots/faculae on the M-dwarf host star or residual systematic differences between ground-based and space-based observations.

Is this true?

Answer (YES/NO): YES